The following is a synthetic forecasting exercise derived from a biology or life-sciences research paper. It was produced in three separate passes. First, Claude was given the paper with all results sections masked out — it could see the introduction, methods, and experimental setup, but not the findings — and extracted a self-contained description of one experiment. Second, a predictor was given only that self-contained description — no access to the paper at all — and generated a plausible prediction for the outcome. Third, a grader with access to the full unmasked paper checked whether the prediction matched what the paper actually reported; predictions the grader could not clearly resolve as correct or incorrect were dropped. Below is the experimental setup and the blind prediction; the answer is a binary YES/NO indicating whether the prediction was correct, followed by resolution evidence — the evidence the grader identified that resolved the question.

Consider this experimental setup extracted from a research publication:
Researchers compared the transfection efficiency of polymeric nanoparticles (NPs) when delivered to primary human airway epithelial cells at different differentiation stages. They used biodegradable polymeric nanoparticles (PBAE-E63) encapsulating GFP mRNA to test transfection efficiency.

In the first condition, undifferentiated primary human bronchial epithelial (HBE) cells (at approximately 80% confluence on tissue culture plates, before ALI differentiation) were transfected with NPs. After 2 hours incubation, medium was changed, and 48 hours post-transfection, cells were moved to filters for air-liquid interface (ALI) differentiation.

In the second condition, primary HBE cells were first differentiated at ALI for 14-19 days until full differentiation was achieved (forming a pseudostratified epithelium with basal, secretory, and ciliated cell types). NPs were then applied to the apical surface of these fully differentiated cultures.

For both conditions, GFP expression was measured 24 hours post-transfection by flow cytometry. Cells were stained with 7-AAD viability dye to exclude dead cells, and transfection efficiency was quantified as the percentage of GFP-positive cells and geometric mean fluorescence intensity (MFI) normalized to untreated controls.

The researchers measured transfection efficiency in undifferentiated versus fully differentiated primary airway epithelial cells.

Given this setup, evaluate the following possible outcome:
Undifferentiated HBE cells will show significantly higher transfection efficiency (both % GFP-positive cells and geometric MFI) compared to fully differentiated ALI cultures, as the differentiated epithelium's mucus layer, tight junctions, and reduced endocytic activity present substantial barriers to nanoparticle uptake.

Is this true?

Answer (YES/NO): YES